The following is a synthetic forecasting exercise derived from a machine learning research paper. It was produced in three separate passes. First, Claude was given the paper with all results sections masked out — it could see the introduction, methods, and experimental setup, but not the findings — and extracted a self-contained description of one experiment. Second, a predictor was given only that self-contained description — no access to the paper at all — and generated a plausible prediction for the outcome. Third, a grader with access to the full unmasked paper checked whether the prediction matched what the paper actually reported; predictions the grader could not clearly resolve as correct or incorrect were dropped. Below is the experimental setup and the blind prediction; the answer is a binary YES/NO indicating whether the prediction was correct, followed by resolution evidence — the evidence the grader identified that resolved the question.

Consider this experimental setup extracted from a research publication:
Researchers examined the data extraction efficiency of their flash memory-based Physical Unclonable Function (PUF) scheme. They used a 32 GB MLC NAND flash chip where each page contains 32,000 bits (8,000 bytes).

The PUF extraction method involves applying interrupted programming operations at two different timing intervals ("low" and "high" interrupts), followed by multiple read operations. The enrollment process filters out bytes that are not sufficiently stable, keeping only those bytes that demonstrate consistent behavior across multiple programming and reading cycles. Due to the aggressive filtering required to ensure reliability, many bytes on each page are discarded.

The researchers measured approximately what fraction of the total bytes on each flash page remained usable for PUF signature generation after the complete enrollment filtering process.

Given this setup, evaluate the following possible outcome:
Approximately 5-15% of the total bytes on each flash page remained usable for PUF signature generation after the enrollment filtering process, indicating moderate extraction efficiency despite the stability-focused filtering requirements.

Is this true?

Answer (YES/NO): NO